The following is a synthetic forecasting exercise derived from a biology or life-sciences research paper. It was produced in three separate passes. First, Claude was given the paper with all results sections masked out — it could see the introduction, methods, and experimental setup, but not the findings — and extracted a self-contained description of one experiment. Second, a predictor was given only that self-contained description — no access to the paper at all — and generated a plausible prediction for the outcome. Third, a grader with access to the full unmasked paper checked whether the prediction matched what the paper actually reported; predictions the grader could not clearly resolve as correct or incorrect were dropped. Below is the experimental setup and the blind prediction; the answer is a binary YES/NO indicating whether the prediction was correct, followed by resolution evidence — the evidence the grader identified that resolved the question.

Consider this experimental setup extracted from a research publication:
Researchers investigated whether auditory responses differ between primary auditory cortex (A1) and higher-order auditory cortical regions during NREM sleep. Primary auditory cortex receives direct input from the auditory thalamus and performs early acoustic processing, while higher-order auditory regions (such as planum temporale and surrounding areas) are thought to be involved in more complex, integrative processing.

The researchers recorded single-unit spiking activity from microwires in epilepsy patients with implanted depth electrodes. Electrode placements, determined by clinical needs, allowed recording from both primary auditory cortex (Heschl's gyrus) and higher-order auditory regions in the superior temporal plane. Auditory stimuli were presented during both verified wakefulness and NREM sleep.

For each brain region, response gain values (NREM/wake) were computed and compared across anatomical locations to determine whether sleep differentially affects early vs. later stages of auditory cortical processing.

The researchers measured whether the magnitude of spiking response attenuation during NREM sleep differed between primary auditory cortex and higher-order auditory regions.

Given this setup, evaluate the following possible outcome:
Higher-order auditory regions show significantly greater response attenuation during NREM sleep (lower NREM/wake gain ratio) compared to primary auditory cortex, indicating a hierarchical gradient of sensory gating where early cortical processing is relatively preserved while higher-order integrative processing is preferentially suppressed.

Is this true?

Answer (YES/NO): YES